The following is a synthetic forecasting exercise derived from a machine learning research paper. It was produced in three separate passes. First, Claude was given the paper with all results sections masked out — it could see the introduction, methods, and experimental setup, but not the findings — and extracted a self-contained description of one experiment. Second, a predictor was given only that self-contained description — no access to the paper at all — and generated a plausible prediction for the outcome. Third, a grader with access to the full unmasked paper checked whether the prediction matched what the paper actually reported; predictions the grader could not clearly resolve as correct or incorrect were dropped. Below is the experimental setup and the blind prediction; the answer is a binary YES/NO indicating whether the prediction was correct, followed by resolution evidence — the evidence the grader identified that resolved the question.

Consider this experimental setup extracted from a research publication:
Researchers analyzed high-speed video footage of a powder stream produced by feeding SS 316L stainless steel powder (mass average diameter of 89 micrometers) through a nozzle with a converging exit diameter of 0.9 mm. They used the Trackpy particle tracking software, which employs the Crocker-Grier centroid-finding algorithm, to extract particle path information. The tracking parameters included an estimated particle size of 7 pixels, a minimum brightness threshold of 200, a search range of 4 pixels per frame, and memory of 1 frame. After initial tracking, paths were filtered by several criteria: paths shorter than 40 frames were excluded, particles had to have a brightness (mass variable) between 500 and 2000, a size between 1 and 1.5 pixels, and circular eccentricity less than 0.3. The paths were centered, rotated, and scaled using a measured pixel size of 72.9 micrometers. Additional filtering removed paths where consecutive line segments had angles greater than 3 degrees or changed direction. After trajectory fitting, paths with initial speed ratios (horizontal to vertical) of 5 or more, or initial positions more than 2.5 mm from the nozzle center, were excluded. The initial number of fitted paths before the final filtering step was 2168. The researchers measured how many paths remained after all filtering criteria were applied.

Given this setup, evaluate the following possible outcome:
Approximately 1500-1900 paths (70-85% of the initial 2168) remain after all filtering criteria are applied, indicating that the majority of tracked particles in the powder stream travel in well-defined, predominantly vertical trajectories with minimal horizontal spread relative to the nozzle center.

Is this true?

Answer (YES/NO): NO